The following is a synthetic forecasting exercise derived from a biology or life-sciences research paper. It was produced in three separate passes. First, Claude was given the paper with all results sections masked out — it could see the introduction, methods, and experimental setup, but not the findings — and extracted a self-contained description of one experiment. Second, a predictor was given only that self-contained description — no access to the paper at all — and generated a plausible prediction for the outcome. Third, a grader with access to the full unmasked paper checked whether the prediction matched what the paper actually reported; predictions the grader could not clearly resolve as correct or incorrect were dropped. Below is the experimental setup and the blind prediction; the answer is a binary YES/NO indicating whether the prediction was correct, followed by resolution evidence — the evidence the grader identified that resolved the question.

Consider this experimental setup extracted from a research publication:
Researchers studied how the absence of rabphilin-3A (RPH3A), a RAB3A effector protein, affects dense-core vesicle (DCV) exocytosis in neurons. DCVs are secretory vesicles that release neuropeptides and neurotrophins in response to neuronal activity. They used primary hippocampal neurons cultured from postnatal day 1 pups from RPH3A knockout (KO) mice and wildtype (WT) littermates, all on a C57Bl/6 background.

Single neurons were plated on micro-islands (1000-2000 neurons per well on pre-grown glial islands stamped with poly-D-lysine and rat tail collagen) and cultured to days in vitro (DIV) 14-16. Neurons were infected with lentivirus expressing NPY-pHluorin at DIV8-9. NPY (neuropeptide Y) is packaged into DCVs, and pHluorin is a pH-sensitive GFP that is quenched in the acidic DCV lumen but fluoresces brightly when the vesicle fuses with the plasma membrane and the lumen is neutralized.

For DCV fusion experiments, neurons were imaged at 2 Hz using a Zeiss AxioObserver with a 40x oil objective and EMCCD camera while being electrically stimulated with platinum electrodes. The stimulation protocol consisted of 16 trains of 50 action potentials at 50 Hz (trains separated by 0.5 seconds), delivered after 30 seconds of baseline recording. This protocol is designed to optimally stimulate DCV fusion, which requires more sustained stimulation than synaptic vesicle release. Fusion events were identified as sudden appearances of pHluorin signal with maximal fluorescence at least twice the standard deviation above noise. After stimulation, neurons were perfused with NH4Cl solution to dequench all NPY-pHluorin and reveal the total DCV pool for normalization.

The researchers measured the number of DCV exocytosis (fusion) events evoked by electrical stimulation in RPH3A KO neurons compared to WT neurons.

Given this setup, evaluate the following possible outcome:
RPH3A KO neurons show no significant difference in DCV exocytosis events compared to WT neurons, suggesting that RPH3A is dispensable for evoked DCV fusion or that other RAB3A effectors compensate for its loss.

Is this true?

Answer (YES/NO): NO